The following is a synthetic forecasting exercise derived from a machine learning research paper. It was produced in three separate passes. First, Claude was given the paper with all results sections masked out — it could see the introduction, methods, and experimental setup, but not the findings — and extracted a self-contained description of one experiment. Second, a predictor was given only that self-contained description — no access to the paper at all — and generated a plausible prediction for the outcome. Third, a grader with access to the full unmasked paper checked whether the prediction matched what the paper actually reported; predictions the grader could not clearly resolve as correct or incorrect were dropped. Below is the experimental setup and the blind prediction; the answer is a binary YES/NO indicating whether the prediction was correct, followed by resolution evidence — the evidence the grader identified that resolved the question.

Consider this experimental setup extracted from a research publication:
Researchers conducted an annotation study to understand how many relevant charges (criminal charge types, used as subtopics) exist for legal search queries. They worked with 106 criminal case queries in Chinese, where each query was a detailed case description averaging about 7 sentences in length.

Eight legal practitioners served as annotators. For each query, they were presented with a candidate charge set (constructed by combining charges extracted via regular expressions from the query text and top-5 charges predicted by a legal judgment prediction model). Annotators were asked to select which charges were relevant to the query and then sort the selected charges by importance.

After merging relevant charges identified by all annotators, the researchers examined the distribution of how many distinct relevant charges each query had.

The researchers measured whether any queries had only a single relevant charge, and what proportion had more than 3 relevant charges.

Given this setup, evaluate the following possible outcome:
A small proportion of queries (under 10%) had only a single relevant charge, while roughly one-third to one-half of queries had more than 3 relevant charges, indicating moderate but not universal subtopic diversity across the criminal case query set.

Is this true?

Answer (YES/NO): NO